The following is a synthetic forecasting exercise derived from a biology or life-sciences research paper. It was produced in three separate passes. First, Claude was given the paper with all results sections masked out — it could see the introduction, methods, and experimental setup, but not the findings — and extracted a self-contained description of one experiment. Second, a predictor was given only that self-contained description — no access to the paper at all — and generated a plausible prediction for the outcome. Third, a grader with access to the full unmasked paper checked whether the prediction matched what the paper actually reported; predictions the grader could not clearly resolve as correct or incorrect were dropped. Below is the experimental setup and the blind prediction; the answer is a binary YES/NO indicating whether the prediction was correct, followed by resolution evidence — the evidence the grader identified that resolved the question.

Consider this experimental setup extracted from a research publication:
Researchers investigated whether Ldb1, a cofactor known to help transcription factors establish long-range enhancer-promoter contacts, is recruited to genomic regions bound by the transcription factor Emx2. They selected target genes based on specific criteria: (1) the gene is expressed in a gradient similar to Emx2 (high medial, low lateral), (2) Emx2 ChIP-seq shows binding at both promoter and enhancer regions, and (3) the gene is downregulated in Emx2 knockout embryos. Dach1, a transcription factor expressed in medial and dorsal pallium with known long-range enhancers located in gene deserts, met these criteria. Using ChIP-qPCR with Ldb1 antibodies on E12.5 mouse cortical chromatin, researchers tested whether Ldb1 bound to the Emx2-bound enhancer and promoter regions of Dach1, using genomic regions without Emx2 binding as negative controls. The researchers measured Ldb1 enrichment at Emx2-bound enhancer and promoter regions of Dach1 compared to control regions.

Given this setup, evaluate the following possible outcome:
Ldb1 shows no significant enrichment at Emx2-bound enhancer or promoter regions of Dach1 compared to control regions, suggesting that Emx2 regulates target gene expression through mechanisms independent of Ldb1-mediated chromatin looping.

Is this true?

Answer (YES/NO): NO